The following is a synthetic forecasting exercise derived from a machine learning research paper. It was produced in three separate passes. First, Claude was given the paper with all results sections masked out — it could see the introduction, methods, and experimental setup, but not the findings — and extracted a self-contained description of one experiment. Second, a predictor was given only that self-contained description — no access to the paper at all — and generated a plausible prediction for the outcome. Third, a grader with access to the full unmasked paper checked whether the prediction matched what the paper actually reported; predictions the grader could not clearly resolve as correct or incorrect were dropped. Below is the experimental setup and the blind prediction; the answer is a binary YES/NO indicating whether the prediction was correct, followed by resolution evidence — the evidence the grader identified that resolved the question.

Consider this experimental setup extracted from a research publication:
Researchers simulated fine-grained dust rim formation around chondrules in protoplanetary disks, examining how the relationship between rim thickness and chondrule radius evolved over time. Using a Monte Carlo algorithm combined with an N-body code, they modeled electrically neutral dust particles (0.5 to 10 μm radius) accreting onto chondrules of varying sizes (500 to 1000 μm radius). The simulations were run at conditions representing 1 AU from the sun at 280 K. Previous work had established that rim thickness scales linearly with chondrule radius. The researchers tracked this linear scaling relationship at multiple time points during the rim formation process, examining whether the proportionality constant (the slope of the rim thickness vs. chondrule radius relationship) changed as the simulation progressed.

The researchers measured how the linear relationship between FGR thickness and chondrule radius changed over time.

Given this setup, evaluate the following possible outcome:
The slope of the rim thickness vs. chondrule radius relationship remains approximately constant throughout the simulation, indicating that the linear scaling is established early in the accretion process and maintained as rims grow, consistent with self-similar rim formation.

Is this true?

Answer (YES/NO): NO